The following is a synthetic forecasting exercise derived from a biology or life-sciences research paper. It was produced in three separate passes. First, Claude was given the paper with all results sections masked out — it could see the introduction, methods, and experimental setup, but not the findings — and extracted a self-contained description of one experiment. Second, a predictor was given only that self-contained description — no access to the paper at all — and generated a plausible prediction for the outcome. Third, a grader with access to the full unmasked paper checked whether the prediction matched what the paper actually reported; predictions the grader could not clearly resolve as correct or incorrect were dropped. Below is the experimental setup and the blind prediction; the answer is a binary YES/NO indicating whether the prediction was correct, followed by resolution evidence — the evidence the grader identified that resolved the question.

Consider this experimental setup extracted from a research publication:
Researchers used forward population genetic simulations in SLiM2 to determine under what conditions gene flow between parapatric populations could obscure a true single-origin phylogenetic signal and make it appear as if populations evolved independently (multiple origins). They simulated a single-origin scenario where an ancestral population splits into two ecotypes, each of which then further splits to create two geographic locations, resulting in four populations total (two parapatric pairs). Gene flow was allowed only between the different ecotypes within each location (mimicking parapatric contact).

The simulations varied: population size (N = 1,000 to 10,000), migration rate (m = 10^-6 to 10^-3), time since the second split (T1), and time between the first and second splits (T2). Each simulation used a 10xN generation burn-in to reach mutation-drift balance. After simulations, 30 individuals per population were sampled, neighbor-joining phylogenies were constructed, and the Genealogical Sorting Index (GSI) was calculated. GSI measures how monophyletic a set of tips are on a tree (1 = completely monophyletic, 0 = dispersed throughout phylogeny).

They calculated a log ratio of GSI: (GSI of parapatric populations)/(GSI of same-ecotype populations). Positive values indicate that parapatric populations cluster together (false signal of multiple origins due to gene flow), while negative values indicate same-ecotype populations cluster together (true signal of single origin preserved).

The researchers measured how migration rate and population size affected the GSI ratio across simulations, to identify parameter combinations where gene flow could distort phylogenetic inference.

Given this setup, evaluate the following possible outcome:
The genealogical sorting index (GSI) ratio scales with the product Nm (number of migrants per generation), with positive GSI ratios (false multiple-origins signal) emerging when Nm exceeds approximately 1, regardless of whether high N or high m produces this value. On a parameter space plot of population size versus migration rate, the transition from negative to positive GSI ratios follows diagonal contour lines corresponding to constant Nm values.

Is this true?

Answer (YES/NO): NO